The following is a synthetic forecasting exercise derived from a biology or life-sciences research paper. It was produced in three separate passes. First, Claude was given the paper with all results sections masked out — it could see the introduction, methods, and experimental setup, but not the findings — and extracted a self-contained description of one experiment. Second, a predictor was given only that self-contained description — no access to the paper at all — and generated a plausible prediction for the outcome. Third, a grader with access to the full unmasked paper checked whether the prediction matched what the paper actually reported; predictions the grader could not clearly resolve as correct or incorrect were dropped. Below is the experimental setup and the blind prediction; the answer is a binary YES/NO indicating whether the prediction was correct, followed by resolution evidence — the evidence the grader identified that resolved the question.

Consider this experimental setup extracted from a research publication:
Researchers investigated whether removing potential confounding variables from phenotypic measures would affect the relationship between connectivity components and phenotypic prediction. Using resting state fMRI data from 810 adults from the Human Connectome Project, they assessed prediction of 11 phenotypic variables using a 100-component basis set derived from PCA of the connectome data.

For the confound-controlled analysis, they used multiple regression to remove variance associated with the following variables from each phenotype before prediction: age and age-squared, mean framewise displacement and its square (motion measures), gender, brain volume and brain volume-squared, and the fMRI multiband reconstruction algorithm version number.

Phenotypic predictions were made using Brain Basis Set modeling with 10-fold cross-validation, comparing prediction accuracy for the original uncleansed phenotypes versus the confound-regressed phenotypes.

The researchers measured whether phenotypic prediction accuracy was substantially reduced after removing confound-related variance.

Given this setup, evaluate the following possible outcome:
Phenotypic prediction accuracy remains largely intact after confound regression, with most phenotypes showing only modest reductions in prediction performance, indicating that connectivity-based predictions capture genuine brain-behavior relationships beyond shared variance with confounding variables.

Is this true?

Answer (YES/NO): YES